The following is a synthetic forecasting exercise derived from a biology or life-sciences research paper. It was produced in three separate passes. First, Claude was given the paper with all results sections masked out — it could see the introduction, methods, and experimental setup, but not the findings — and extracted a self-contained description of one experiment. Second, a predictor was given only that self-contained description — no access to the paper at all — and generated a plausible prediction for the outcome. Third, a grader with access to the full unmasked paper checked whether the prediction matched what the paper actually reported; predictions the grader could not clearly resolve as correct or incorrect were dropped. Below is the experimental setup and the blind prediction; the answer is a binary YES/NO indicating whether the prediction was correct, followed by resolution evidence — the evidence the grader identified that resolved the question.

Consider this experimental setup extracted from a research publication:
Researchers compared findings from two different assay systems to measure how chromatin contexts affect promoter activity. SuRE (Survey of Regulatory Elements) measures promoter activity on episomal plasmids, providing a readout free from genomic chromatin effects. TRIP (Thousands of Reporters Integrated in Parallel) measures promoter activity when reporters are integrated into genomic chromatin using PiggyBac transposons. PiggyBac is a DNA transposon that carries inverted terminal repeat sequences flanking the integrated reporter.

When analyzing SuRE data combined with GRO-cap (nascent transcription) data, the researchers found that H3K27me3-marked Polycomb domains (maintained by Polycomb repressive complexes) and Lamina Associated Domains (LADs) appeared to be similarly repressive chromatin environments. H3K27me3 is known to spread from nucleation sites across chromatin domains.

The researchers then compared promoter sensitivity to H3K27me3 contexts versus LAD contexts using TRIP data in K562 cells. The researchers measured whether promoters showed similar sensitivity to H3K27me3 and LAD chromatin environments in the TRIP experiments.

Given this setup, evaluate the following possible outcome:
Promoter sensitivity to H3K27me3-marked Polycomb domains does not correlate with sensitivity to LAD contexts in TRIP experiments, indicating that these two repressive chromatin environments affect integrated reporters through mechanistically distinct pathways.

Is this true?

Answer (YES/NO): NO